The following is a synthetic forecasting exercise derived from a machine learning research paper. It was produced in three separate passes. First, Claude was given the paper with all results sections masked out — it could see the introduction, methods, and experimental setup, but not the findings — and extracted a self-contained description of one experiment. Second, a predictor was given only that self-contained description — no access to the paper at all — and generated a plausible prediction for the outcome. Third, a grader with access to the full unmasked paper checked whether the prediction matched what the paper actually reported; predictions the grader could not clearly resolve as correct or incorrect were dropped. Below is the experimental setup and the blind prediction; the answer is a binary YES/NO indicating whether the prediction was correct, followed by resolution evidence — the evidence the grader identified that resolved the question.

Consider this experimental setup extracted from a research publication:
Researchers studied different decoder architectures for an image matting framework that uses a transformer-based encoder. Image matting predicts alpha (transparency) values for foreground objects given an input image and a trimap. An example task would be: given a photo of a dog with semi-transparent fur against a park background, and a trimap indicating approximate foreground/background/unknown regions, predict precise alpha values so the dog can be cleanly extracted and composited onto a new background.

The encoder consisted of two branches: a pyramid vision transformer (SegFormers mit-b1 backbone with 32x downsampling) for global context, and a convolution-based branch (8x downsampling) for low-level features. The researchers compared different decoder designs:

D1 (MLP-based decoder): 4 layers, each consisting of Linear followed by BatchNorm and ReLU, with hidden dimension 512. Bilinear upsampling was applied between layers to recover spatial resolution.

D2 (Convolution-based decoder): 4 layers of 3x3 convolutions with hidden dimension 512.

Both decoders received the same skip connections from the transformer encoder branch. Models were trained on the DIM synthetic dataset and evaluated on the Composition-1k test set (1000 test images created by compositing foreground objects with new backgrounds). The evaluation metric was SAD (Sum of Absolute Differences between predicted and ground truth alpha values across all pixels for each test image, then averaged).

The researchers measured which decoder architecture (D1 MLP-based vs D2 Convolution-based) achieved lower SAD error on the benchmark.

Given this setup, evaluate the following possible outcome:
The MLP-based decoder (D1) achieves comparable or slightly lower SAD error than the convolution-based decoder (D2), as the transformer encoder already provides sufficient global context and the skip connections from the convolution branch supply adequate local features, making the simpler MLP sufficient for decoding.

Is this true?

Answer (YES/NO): NO